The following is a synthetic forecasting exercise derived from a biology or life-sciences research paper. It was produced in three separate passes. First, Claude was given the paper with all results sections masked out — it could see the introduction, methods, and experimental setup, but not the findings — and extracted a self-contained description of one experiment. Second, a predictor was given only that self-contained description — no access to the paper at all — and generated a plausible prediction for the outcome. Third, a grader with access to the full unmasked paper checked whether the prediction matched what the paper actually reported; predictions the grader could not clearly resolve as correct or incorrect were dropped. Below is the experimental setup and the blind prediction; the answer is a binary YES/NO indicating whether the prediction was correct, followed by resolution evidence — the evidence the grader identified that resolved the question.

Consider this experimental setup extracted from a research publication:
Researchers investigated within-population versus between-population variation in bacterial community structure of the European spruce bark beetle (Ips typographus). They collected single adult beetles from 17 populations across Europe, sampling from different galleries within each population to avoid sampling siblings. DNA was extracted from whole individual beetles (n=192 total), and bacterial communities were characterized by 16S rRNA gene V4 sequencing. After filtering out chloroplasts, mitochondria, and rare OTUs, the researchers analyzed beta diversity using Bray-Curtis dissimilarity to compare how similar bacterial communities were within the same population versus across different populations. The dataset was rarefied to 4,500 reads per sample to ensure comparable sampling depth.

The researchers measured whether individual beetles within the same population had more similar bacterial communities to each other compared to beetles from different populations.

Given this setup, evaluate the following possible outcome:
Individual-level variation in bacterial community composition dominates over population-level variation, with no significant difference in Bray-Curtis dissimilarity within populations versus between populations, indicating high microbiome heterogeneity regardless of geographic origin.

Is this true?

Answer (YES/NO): NO